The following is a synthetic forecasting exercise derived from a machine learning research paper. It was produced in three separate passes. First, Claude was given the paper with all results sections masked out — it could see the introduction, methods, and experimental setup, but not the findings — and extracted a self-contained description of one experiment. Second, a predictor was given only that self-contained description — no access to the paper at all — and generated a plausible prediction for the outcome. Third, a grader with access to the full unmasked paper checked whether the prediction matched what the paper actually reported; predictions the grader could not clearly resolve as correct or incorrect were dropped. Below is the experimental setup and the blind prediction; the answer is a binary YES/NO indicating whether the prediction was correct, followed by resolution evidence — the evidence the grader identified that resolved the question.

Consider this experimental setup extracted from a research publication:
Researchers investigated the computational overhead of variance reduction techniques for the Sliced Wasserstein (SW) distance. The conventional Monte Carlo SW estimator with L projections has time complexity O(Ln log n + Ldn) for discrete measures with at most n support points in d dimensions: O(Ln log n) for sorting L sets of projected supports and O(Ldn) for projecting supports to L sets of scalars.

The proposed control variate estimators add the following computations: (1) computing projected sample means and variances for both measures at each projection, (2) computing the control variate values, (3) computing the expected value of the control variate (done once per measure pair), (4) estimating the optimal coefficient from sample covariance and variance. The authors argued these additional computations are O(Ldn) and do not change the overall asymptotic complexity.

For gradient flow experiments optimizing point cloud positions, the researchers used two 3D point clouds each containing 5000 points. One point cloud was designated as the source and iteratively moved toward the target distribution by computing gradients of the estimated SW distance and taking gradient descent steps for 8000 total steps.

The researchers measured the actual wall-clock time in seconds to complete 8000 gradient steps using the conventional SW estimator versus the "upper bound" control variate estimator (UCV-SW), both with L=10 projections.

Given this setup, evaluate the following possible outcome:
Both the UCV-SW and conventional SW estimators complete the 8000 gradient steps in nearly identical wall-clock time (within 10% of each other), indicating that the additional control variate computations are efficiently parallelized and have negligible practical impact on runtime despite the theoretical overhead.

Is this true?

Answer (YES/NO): NO